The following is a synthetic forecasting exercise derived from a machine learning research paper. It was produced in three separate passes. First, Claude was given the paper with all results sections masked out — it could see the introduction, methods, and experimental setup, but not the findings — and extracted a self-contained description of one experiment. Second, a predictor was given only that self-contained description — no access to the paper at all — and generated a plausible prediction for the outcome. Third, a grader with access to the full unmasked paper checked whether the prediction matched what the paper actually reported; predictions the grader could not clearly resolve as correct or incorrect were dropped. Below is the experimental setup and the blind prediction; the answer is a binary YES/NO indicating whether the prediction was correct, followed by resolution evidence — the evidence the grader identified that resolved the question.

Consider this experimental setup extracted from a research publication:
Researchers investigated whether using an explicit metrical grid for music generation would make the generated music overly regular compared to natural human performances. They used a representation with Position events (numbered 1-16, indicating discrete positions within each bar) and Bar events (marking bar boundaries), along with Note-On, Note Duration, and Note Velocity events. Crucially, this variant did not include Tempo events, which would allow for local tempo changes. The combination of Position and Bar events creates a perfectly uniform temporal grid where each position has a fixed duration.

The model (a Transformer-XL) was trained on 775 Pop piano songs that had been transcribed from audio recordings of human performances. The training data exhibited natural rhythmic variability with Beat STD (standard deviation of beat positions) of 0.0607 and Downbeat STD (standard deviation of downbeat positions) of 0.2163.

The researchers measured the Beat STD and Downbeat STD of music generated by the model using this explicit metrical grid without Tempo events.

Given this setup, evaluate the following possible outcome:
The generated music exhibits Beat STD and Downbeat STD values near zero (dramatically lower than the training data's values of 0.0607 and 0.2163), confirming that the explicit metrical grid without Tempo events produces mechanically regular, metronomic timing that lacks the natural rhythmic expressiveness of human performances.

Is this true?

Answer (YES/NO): NO